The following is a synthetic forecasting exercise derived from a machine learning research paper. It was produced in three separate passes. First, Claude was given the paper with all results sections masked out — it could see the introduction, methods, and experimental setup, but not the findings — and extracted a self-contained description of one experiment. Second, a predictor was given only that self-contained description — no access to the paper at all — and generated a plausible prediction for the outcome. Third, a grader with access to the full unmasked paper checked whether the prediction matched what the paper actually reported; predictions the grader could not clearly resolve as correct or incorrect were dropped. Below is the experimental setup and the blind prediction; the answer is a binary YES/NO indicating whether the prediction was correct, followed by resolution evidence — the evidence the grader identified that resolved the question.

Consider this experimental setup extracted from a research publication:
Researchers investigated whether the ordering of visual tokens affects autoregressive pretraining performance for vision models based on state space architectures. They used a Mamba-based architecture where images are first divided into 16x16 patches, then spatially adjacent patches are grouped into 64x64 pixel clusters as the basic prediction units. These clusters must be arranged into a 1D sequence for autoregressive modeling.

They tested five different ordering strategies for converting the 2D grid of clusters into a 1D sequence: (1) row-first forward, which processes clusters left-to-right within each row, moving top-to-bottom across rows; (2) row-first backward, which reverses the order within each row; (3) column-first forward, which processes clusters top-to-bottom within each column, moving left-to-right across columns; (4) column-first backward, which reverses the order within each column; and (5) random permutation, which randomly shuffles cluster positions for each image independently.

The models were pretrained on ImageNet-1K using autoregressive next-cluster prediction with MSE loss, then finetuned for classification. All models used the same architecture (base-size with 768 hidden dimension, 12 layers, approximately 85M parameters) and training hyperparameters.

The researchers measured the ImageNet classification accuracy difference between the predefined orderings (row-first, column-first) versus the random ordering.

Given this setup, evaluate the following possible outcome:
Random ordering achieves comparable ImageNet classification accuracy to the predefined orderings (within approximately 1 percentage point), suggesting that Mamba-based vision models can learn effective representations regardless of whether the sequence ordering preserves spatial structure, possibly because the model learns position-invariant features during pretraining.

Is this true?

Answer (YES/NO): NO